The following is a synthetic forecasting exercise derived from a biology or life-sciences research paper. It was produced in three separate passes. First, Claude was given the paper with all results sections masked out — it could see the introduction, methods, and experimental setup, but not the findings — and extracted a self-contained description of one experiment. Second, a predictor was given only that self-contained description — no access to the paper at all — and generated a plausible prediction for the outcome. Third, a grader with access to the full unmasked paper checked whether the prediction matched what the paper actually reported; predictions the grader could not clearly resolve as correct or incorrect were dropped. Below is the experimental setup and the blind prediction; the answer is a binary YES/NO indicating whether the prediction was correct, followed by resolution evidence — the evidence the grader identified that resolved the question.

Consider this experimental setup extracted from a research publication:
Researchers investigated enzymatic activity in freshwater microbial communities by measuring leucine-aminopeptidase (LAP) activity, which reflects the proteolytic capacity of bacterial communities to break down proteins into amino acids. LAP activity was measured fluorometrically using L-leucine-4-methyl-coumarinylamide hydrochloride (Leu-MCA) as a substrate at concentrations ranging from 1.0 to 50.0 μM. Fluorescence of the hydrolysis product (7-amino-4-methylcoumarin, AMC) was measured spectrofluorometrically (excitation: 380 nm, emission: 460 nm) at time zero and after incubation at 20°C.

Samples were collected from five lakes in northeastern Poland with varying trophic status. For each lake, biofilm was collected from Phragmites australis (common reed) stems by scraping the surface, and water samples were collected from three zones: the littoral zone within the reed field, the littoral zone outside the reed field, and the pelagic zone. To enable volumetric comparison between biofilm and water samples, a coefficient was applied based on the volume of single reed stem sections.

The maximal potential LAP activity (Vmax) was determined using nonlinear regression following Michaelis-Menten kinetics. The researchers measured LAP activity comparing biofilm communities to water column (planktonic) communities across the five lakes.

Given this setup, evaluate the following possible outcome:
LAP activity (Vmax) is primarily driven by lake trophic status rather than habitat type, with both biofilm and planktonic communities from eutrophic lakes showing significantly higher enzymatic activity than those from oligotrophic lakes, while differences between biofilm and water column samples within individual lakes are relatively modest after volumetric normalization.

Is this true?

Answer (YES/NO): NO